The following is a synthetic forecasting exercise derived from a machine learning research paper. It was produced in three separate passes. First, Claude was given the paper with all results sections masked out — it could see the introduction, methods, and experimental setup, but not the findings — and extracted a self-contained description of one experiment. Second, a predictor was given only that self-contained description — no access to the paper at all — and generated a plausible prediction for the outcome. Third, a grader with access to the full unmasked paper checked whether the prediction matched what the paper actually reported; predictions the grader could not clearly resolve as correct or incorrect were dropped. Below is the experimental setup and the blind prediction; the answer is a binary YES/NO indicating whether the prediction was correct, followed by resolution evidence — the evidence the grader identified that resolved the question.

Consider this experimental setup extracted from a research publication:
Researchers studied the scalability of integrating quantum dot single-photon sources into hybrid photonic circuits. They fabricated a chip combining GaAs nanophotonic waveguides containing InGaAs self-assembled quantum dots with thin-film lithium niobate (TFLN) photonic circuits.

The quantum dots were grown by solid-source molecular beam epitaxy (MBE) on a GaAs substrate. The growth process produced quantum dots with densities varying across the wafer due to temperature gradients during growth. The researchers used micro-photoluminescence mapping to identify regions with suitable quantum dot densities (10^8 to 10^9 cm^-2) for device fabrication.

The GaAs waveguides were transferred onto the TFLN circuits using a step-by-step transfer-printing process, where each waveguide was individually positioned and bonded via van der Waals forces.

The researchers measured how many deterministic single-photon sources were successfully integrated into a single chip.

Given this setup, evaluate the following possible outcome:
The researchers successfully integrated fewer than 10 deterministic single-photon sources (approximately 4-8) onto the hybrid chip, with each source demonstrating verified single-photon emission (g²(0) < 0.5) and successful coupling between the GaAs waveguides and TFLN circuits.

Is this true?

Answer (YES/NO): NO